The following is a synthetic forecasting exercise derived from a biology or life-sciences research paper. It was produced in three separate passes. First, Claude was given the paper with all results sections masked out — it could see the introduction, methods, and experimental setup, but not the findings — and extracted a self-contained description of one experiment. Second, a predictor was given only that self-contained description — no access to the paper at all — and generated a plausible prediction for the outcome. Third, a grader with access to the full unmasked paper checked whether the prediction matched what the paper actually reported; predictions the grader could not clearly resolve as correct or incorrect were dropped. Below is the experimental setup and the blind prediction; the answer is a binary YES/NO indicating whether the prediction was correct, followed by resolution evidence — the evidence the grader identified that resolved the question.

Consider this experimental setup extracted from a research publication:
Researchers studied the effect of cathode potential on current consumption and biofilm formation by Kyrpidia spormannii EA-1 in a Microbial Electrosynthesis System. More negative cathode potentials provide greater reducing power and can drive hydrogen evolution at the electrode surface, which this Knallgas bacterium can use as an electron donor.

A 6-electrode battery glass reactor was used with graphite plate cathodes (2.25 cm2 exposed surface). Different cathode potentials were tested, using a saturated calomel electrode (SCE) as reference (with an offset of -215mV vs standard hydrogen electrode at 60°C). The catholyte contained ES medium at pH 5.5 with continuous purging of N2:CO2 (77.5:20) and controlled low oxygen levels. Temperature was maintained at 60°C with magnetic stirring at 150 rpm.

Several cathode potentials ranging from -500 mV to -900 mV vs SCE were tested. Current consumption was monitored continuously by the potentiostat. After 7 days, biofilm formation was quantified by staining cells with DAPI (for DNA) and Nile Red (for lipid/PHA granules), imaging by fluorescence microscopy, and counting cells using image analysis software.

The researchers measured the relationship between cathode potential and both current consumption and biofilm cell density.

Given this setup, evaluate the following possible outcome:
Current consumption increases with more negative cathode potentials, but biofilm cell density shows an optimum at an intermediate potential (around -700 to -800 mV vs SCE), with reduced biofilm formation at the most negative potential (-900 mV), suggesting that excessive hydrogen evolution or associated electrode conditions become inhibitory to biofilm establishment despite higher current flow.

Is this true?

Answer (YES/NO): NO